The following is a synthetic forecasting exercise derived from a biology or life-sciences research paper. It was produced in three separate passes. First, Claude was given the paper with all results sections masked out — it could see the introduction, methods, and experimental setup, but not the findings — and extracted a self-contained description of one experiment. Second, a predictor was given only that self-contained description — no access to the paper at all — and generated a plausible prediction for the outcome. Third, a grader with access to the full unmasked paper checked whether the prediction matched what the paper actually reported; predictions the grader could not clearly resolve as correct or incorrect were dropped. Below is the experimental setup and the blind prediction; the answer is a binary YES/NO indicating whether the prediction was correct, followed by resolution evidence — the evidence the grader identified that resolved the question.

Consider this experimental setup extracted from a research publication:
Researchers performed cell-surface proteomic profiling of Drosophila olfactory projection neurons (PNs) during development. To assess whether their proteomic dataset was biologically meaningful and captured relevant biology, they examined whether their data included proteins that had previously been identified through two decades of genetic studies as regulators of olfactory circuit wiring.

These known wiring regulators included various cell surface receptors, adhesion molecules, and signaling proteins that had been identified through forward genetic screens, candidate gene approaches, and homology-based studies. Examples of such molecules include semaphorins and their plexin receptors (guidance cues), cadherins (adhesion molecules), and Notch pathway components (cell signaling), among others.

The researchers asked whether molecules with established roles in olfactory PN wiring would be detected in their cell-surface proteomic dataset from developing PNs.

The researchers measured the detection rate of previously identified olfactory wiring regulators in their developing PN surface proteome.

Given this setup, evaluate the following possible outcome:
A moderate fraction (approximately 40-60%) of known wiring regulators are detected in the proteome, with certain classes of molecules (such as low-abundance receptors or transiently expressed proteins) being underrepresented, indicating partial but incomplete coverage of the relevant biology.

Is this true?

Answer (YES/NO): NO